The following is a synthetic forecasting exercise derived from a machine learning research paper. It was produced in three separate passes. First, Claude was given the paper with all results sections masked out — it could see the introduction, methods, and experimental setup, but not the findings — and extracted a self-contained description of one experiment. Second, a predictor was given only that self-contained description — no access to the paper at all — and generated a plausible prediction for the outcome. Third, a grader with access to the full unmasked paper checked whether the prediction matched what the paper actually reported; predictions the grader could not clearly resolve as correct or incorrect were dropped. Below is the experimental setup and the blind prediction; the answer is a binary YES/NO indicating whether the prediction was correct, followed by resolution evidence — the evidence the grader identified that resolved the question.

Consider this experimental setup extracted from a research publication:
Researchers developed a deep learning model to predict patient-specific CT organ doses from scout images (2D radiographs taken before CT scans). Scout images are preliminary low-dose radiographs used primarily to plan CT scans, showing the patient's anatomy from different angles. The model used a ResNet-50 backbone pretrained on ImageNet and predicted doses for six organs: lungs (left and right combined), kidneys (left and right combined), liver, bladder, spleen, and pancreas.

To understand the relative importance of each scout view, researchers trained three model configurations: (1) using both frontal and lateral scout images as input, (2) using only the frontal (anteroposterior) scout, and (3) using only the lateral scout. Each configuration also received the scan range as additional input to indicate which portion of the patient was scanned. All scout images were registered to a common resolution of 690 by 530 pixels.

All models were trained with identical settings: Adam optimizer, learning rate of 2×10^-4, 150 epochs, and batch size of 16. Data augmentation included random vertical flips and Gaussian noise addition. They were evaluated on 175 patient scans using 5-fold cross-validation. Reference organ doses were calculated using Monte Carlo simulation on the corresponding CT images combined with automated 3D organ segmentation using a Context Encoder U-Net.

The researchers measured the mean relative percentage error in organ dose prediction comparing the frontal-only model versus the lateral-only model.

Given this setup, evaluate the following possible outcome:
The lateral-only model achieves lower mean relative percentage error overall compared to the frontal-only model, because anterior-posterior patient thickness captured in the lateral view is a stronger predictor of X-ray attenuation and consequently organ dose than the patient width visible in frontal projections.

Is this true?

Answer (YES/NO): NO